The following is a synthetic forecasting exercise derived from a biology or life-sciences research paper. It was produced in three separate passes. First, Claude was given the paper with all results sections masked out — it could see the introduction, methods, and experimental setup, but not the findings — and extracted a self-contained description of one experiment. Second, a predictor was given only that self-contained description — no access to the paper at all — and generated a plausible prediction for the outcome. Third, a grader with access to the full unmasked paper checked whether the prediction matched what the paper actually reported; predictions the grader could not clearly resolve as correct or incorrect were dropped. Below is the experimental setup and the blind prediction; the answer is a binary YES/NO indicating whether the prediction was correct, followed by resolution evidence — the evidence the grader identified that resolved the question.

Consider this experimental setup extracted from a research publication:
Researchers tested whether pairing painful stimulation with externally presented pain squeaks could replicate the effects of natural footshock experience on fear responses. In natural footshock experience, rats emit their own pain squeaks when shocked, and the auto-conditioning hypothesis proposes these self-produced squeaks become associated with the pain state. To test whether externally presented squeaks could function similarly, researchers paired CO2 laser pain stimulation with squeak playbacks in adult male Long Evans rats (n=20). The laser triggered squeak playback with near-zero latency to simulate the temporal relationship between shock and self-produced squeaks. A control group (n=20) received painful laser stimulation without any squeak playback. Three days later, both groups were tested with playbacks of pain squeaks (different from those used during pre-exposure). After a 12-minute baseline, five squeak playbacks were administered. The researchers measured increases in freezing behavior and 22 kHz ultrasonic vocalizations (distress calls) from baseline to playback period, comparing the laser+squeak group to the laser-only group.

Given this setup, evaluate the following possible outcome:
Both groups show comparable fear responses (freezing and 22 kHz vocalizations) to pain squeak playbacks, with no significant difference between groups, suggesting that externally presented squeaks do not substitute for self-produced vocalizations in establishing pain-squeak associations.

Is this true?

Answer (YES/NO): YES